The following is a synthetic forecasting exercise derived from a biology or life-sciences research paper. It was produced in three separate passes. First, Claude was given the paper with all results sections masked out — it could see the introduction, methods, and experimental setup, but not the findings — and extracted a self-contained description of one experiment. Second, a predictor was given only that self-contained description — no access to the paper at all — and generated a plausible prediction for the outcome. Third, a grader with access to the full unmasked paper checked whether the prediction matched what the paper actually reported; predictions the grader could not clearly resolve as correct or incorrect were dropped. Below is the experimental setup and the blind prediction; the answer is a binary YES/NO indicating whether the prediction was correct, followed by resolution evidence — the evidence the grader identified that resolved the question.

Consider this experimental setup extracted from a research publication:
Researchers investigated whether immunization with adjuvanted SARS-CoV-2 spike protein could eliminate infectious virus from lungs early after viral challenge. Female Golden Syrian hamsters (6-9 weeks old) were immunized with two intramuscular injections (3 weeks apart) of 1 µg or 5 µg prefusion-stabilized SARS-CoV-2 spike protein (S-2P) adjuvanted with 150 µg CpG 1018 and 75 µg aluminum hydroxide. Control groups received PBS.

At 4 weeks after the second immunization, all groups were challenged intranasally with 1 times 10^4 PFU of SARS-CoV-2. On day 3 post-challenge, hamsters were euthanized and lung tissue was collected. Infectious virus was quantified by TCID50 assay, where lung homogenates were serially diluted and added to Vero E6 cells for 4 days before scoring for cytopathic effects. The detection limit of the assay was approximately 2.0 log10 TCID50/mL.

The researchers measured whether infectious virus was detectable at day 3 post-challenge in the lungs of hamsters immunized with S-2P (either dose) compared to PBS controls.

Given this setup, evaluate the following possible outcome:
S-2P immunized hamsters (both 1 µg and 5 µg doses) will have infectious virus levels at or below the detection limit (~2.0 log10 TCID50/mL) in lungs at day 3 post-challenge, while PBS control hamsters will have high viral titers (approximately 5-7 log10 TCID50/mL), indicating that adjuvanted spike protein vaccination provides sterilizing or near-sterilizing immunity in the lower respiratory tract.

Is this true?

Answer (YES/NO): NO